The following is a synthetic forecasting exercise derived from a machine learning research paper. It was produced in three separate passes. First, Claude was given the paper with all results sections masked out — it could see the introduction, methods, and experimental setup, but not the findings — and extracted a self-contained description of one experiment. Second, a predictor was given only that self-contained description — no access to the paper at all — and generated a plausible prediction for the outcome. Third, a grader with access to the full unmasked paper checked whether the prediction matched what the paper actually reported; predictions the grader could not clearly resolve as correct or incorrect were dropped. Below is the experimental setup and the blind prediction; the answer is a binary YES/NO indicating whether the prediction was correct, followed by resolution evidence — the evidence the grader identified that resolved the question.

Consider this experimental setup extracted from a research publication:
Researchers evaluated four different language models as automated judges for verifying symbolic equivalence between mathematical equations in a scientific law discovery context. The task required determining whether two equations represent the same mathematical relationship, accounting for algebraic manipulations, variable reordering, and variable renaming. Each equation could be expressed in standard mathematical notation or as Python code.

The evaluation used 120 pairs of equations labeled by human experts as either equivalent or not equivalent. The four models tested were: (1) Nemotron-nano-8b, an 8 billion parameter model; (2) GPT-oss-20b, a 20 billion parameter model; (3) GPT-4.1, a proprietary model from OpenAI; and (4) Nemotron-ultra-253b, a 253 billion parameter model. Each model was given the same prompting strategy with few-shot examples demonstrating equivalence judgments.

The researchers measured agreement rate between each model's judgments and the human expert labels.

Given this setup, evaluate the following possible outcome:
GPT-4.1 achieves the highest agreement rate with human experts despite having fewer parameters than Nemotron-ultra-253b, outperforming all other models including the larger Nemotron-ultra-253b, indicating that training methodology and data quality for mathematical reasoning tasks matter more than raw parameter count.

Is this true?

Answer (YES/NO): NO